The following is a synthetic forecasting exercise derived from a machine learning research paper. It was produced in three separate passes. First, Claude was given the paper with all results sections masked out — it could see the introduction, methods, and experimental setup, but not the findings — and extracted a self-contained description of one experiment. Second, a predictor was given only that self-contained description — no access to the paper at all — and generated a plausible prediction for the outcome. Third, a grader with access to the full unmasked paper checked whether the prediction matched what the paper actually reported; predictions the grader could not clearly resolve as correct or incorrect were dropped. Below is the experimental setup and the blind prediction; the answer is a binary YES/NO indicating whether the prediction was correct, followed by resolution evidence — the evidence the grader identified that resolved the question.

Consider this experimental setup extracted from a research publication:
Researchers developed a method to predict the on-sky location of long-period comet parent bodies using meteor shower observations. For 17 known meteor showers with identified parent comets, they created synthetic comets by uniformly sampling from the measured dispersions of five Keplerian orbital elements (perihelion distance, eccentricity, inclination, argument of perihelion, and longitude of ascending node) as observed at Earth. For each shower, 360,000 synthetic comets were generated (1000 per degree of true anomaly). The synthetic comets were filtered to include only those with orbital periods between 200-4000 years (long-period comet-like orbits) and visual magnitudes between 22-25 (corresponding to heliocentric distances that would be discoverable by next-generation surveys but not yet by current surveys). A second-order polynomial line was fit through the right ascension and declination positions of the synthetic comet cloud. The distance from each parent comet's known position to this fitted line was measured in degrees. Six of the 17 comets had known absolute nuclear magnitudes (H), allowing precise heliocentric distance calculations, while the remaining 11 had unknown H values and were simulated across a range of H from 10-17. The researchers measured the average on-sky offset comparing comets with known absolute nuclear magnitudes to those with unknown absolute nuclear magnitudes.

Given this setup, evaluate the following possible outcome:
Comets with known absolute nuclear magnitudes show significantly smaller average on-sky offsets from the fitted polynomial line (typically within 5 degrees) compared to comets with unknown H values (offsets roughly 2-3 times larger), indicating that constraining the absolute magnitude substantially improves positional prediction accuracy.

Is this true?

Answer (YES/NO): NO